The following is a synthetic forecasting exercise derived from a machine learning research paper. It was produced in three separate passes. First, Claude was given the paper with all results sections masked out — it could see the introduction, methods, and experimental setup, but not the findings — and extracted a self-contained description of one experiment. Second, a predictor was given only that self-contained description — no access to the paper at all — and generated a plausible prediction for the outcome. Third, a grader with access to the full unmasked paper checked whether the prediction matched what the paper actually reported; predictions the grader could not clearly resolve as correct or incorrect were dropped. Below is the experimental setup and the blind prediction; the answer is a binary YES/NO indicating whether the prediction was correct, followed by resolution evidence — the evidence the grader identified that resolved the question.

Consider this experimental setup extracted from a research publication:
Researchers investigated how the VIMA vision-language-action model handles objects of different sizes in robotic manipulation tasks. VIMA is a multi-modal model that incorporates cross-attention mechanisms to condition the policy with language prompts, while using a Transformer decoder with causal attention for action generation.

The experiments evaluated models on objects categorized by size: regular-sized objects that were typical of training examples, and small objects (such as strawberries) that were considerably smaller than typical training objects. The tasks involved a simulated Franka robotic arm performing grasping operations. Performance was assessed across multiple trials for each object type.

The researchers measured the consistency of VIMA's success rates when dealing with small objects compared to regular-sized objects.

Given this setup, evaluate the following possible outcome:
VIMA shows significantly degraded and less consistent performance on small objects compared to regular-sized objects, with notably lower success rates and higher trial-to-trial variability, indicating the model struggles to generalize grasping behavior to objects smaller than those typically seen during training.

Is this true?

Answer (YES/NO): NO